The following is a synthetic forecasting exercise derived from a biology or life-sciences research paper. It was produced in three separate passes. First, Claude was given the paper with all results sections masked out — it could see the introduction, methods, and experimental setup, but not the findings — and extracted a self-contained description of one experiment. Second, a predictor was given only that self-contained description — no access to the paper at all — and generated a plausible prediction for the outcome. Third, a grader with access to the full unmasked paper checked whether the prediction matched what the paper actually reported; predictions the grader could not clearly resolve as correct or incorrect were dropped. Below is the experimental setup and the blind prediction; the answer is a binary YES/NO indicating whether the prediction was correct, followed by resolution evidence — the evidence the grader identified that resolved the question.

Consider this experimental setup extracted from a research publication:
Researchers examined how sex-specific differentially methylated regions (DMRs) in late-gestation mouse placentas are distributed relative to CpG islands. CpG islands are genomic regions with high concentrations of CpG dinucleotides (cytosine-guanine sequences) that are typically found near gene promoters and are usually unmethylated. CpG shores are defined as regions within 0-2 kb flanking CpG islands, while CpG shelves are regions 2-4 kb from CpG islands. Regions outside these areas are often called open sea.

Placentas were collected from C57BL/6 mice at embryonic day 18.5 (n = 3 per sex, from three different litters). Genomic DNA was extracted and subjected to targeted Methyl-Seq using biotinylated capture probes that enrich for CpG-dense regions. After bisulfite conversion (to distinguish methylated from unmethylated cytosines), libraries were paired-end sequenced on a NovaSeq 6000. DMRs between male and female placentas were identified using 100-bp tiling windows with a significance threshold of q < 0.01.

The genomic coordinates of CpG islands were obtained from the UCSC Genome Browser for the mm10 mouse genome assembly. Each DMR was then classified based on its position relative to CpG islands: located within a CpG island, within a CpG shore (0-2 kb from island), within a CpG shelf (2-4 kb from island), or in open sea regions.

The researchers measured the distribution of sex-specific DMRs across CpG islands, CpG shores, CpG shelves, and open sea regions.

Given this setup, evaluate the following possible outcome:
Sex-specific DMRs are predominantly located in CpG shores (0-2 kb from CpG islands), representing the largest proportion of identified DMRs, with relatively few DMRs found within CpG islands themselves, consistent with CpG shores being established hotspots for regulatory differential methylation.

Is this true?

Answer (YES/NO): NO